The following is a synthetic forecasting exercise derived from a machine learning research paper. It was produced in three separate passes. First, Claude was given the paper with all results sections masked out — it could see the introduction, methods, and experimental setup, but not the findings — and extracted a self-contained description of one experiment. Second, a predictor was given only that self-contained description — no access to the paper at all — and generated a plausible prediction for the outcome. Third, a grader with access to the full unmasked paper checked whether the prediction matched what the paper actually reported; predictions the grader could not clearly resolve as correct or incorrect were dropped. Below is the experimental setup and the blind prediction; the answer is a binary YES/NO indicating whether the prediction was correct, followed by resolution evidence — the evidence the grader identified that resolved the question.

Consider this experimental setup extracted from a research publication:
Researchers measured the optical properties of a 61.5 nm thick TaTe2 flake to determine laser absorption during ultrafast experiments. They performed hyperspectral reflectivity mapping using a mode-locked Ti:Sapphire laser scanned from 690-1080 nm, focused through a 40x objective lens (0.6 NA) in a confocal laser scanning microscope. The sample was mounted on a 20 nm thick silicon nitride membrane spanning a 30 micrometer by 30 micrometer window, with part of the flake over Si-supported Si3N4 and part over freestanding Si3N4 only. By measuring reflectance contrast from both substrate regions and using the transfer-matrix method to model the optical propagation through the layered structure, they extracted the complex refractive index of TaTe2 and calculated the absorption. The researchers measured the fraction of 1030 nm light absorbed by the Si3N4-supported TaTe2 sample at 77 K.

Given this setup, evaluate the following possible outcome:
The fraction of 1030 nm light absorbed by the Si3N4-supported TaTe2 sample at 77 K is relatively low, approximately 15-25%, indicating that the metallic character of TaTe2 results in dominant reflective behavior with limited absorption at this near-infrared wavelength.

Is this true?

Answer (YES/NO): NO